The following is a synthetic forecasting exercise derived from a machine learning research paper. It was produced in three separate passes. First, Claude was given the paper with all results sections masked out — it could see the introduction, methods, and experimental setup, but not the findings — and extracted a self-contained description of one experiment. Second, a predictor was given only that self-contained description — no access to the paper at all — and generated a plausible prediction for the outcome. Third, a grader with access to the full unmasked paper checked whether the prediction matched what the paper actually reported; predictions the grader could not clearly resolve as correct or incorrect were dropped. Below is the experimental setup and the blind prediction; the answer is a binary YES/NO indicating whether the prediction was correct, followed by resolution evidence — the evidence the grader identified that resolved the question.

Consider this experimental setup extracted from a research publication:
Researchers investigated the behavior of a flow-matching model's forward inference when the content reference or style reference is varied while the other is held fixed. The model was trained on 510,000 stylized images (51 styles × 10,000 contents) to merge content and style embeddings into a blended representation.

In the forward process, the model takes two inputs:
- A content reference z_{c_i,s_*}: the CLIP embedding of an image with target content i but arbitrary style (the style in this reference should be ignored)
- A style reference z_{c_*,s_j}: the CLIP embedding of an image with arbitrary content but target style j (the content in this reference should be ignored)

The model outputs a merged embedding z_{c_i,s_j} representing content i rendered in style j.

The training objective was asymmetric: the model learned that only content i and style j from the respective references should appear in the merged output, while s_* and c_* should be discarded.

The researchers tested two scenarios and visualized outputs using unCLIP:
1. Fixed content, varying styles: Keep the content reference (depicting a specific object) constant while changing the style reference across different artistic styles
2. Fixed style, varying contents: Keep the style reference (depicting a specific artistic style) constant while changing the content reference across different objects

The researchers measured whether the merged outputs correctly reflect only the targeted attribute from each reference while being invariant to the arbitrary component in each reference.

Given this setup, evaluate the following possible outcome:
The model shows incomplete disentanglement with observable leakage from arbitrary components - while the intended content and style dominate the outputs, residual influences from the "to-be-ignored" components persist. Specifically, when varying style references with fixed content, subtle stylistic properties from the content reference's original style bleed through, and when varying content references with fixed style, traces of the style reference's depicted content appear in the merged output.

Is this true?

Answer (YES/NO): NO